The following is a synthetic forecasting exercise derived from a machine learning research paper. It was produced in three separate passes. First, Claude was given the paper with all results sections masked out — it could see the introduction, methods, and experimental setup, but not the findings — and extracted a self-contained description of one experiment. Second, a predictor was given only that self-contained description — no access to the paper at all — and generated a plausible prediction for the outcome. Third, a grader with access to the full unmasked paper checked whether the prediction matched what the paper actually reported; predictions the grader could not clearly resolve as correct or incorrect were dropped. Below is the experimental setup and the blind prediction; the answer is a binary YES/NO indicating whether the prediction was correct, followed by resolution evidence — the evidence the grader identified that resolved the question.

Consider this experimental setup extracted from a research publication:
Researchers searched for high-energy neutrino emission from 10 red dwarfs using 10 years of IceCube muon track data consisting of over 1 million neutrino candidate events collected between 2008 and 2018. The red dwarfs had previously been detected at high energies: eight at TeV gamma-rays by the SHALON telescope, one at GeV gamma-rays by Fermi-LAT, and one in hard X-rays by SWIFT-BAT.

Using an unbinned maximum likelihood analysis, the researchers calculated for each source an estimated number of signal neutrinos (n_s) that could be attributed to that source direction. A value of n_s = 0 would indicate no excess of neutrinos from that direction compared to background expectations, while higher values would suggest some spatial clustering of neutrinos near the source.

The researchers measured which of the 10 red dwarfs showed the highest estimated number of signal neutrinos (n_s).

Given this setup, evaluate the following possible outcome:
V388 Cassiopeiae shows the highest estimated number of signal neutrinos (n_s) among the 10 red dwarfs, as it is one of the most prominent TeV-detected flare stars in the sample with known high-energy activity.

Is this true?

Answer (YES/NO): NO